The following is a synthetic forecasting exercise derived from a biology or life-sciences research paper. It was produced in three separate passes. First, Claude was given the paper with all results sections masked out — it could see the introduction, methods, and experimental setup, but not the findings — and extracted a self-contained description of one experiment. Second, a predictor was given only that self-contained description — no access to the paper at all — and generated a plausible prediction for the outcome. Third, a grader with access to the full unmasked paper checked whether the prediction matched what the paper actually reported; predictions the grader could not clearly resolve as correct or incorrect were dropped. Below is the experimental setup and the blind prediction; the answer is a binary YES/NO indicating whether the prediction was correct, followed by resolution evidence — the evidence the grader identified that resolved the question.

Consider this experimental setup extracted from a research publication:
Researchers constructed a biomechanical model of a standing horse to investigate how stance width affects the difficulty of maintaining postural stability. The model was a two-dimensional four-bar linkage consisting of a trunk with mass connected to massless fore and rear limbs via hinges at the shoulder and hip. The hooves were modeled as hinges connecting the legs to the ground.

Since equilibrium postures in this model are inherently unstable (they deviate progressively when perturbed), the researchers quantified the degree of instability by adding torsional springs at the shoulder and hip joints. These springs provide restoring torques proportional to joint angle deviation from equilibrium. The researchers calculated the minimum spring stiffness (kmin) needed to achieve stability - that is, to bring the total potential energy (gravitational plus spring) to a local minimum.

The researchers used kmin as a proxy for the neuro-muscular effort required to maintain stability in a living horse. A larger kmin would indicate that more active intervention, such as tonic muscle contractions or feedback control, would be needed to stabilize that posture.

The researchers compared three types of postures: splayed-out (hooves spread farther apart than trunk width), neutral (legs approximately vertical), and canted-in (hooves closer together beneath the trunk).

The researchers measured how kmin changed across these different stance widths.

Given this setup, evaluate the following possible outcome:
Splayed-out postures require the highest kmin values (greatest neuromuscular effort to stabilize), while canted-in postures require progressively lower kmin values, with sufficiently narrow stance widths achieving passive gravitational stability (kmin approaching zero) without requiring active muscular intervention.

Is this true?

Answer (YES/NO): NO